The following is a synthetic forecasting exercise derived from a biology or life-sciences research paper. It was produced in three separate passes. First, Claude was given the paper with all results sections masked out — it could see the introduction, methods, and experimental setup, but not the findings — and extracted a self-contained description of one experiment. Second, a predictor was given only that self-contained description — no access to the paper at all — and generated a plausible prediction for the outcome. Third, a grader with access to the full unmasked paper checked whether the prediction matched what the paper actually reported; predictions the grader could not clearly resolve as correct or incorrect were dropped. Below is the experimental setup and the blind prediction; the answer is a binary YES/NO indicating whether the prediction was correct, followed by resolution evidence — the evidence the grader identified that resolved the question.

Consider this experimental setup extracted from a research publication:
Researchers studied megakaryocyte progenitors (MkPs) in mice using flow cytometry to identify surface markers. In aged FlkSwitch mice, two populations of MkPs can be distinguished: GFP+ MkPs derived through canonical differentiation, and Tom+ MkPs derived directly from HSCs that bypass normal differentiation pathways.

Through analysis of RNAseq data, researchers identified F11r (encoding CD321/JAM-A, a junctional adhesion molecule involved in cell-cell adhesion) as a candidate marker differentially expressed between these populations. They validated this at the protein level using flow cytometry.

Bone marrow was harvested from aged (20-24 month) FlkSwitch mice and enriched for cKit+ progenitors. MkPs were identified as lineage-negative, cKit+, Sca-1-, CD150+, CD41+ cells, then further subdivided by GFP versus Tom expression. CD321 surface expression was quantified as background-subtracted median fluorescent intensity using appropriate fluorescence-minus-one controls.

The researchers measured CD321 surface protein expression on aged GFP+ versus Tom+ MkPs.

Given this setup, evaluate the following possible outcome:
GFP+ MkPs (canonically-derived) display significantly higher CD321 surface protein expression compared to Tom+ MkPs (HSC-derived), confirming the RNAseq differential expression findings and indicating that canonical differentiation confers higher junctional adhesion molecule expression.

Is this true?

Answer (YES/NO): NO